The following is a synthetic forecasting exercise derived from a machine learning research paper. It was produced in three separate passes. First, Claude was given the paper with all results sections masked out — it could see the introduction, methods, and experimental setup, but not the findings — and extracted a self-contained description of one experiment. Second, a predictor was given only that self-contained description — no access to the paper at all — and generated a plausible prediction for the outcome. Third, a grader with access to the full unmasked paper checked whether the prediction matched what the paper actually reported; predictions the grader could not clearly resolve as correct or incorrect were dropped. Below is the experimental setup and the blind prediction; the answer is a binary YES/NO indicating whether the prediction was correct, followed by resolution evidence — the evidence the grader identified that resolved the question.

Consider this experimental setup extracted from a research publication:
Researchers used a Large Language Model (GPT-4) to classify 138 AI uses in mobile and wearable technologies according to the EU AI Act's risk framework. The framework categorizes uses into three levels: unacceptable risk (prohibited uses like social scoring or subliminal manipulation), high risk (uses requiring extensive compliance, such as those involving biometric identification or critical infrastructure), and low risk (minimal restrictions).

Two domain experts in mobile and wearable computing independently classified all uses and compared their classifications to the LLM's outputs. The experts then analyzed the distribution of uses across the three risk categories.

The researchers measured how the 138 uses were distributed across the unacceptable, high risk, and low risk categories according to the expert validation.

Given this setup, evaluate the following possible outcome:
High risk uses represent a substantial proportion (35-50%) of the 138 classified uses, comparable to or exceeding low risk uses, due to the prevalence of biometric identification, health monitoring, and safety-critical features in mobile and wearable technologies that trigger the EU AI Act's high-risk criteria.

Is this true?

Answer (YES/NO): NO